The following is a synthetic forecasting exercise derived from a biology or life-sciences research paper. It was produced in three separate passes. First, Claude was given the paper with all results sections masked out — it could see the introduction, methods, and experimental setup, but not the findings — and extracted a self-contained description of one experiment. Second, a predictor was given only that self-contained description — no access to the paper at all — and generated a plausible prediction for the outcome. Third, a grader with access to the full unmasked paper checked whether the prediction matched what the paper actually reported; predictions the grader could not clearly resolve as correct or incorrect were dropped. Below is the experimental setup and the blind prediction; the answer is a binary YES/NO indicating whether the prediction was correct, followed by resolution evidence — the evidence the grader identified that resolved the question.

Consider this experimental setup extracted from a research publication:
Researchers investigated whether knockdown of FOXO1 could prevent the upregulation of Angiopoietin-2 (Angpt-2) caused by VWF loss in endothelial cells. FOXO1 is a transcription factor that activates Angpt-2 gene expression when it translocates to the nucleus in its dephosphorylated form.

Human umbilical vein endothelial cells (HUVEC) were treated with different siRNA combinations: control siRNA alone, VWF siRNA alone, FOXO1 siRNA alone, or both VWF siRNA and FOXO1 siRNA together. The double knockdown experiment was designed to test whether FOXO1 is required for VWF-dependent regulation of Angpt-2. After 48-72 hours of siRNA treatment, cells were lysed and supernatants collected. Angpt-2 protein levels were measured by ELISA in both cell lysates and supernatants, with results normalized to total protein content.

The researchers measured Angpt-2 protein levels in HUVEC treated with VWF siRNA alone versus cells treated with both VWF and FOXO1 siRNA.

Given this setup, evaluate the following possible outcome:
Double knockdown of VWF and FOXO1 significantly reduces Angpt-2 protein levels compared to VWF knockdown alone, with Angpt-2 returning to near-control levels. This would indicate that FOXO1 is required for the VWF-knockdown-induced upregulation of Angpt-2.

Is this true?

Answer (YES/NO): YES